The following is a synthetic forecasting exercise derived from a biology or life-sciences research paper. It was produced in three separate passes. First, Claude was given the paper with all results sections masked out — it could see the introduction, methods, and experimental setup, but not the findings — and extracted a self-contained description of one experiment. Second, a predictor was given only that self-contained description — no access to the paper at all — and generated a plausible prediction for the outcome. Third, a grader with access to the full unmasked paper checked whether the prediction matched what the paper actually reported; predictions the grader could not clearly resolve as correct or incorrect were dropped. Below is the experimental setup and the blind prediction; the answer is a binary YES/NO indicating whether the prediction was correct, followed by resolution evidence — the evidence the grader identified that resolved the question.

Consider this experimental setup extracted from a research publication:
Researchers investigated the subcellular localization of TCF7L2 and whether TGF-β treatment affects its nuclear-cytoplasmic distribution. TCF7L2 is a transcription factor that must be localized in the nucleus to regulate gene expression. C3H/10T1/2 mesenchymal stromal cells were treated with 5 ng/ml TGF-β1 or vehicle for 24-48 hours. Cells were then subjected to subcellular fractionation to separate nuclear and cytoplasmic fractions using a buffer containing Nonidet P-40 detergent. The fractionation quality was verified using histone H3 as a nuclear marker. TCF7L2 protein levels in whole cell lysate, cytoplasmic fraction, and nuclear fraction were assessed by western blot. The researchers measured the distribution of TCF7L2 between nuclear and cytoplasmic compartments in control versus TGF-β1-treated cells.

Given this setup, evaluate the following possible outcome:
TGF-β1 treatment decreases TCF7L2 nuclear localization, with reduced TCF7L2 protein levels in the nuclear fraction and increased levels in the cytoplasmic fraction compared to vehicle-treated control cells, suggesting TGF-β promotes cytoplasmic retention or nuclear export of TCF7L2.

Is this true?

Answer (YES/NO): NO